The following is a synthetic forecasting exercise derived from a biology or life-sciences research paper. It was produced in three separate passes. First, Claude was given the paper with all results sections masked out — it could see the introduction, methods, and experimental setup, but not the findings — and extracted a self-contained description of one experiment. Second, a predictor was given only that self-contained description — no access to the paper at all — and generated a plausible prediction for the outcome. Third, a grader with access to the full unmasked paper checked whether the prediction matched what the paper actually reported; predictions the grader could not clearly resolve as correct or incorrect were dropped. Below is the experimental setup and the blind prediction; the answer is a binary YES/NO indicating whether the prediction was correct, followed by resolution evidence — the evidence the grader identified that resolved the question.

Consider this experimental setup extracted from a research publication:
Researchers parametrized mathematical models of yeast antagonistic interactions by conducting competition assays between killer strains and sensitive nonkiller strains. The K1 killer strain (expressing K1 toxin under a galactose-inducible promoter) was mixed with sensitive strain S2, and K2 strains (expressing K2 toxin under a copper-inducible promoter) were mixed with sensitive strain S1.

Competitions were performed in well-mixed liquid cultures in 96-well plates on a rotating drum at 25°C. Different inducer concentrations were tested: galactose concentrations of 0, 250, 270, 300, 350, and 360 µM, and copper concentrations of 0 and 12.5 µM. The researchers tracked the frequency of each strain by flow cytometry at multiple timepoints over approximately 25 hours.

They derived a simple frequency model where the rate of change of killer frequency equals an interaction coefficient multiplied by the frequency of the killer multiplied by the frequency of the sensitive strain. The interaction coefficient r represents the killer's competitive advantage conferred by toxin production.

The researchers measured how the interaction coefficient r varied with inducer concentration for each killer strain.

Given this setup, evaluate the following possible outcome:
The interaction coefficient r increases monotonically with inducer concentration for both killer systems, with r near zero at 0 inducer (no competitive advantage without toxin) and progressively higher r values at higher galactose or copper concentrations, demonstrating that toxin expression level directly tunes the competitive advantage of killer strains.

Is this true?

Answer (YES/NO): NO